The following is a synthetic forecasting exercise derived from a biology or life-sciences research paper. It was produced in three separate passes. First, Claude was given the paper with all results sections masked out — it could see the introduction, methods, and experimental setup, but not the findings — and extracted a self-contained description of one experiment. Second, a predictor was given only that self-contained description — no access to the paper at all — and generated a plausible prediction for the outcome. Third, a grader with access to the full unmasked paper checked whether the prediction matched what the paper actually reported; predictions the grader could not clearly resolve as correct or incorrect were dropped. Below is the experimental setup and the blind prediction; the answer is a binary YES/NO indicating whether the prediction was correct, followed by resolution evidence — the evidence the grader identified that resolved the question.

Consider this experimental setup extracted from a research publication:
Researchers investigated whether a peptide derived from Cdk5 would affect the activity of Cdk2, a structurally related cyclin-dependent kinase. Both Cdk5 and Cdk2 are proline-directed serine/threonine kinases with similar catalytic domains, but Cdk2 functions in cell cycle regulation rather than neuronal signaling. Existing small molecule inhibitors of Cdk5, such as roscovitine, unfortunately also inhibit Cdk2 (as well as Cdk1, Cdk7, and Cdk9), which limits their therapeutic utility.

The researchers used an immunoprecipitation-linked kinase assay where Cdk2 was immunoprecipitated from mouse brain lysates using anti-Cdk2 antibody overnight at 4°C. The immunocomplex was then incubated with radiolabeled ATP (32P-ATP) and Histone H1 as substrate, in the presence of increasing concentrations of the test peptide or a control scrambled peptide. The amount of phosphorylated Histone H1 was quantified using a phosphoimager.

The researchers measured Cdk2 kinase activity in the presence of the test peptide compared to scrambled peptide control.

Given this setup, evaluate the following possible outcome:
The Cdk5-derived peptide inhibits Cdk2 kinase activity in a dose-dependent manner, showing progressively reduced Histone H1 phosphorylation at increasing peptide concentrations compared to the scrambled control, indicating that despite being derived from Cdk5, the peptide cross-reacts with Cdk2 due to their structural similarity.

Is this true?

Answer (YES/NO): NO